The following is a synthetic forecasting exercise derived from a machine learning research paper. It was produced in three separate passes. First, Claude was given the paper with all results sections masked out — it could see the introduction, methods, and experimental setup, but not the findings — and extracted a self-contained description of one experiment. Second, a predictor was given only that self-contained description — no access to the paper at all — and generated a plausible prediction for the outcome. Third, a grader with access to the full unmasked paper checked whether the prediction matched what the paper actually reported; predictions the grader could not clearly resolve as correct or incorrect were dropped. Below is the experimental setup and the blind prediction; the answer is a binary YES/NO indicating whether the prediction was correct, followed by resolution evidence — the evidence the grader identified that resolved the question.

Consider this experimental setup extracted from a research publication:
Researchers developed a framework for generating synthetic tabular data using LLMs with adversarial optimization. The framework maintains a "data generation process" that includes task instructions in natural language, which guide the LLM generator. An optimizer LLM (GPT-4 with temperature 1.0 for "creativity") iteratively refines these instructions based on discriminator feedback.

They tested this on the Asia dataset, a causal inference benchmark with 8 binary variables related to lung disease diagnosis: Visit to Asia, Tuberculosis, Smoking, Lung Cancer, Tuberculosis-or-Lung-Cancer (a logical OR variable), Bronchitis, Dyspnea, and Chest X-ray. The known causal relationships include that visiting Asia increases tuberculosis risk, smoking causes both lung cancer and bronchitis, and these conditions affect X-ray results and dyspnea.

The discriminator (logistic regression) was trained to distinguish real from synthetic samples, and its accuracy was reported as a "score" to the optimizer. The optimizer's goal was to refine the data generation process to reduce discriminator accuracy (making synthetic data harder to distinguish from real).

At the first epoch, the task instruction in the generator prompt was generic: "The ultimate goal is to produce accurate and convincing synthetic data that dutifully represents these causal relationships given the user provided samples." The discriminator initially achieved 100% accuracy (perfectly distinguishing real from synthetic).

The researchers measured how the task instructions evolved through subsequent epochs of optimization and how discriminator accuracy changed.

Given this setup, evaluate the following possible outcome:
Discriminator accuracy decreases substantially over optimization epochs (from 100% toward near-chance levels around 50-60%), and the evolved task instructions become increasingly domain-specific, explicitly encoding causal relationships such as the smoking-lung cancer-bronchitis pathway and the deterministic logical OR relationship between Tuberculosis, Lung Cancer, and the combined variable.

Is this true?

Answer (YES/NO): NO